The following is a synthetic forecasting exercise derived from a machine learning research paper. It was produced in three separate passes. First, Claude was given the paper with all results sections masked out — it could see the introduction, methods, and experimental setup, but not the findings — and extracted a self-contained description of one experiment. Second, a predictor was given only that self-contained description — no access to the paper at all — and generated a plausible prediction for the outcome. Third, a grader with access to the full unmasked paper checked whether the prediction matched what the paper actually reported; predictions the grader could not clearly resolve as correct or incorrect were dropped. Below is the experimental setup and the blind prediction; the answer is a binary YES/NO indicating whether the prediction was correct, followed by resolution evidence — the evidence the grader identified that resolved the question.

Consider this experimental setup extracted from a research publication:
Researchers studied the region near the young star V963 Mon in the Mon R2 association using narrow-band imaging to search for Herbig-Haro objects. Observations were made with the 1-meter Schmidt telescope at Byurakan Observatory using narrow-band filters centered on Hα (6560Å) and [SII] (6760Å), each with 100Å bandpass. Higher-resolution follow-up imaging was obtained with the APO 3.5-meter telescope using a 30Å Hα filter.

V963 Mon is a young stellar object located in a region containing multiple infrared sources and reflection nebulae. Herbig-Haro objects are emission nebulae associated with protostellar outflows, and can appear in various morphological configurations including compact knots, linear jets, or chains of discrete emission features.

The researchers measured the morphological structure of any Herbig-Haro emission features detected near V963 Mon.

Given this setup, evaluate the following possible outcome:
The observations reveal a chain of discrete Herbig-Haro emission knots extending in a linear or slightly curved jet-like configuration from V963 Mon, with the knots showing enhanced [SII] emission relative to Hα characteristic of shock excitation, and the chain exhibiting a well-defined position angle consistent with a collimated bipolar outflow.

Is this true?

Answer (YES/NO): NO